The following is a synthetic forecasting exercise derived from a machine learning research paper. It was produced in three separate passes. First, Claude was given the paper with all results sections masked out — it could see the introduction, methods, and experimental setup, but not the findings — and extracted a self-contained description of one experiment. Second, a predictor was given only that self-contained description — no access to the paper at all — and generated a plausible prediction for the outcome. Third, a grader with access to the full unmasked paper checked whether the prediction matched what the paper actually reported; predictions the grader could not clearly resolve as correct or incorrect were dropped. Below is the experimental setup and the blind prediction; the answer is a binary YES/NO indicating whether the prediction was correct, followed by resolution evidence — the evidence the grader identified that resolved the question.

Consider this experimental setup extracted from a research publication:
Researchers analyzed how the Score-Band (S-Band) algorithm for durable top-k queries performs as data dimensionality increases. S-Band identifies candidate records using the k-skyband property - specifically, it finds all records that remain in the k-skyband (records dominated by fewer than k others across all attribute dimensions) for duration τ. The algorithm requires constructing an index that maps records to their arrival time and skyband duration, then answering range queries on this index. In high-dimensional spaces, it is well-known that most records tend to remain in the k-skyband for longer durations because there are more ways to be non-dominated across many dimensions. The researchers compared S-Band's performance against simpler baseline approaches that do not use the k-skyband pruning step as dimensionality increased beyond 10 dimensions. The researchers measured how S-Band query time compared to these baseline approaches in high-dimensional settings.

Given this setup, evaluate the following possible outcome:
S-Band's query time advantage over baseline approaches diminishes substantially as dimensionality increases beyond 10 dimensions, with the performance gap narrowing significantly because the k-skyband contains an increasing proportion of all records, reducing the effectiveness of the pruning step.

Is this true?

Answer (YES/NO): NO